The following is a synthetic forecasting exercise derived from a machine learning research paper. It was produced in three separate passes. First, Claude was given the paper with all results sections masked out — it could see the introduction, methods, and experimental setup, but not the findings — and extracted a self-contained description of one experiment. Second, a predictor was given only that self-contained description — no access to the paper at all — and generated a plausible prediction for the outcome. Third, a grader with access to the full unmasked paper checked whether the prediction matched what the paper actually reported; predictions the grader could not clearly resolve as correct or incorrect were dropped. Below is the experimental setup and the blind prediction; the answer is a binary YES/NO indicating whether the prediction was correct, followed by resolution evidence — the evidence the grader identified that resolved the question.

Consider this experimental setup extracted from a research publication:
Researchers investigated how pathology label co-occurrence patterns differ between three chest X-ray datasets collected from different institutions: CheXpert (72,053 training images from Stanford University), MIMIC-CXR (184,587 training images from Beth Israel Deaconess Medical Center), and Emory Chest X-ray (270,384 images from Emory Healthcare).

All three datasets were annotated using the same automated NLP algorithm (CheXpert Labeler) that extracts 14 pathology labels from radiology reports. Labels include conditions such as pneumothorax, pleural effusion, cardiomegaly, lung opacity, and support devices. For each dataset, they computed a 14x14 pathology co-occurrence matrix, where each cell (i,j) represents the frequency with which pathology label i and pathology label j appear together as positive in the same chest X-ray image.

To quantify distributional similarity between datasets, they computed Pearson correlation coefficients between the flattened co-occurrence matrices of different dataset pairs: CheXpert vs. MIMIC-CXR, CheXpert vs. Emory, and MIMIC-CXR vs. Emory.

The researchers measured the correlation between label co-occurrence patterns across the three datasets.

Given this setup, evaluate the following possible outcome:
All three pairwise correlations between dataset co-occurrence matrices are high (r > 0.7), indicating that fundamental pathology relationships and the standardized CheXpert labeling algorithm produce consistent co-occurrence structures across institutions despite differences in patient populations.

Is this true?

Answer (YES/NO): YES